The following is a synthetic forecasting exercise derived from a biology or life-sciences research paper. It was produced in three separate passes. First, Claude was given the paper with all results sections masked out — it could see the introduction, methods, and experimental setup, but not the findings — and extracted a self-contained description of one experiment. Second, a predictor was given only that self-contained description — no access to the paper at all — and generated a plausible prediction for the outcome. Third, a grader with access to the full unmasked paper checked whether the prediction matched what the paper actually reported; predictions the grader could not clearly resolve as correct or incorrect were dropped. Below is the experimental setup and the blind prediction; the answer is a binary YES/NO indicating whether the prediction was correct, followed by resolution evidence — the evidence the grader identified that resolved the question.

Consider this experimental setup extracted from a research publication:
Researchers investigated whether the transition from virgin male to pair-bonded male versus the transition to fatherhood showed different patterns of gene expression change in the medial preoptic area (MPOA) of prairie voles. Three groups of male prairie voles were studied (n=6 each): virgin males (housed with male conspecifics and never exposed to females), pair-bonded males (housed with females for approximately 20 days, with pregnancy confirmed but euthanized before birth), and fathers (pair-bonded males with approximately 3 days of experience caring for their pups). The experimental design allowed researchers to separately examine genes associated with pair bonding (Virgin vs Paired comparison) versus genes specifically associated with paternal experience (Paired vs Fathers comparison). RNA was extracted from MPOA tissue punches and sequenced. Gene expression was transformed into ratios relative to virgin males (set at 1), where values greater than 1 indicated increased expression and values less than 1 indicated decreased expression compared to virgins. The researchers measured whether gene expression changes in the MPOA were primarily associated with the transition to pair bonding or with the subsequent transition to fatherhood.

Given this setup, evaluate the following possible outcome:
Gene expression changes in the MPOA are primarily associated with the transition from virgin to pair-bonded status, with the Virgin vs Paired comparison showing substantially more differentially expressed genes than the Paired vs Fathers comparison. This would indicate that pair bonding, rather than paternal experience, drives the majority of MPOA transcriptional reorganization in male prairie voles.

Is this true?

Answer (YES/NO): NO